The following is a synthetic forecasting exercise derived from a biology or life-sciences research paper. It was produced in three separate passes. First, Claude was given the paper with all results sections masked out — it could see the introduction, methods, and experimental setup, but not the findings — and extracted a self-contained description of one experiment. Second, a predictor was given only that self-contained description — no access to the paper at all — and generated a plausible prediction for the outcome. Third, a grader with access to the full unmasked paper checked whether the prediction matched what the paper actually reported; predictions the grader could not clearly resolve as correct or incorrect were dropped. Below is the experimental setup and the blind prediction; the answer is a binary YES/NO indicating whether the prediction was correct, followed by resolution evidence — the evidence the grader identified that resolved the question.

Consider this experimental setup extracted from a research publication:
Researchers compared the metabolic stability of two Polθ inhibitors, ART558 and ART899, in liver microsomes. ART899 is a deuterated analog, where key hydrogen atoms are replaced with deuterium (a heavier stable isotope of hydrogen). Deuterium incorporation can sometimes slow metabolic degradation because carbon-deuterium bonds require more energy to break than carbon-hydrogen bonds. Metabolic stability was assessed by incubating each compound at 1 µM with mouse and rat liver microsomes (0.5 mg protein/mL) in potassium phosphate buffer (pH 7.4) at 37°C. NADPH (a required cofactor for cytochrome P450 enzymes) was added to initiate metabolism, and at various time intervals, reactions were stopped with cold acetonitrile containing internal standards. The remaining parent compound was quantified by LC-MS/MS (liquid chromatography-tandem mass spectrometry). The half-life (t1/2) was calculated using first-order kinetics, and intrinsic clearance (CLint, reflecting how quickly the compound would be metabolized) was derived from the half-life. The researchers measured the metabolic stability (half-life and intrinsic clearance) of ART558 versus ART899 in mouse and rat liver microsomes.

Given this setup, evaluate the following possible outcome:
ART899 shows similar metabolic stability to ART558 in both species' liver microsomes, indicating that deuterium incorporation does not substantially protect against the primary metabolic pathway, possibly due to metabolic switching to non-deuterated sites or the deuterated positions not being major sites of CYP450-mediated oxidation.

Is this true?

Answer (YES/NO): NO